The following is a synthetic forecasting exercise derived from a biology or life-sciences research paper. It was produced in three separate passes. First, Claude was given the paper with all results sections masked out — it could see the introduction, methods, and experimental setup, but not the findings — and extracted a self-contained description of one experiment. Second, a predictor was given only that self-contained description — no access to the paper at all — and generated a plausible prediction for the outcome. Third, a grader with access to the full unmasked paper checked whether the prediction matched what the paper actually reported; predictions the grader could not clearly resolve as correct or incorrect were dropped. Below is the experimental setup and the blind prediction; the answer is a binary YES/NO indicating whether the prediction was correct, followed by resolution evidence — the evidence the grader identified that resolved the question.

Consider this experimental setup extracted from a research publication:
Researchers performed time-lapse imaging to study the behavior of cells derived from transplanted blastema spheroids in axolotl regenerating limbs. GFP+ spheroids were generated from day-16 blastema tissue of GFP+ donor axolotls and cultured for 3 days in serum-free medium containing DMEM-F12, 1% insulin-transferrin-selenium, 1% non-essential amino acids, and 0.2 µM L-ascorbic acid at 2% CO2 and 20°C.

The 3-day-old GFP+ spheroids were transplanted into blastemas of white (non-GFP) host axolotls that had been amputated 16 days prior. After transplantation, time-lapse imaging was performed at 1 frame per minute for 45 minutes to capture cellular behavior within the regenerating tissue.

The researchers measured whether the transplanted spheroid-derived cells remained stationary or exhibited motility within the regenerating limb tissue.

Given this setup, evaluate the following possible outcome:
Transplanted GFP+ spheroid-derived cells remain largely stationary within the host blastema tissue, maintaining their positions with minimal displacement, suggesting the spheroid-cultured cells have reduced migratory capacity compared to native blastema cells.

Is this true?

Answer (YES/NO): NO